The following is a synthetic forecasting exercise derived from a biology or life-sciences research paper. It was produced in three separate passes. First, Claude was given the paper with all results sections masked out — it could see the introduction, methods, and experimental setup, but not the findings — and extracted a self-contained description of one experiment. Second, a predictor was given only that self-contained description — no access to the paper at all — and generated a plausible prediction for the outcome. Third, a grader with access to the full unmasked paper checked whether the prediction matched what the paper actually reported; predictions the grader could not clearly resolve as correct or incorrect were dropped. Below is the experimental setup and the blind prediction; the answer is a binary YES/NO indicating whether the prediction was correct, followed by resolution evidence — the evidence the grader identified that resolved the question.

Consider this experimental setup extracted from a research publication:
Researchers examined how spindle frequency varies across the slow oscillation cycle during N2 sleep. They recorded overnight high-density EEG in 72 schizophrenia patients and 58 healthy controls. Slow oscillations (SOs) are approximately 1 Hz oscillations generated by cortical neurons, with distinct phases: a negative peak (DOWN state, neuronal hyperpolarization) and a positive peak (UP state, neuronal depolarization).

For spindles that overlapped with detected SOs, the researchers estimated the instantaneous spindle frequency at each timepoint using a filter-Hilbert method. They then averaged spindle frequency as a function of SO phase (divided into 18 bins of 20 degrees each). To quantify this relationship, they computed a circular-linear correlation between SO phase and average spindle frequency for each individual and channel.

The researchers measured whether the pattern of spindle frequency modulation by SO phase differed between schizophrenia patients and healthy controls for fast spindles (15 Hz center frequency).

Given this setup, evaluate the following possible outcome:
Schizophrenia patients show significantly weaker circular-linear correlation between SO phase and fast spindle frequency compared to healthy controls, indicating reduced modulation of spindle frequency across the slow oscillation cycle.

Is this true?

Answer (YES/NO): NO